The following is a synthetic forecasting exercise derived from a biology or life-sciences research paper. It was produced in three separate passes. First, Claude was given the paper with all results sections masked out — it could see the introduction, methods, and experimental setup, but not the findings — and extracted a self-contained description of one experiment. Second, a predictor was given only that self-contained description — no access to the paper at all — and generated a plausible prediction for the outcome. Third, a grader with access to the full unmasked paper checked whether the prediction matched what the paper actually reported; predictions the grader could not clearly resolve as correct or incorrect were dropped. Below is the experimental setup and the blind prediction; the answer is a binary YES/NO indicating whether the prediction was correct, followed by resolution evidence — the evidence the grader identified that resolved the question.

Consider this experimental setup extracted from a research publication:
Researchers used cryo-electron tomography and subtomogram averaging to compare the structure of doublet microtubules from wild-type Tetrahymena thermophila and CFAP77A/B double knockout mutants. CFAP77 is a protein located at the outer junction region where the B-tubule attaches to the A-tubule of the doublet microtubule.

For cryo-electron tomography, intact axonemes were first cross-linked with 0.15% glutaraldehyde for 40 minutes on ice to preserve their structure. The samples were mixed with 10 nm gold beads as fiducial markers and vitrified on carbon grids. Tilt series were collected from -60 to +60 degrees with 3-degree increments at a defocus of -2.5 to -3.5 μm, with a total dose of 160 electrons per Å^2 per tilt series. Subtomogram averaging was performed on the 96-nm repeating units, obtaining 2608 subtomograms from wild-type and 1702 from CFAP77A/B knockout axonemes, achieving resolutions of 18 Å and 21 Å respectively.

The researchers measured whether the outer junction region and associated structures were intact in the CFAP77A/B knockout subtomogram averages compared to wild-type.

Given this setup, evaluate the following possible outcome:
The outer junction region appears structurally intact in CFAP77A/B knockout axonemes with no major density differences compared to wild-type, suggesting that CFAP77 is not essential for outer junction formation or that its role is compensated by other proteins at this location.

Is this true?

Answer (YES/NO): NO